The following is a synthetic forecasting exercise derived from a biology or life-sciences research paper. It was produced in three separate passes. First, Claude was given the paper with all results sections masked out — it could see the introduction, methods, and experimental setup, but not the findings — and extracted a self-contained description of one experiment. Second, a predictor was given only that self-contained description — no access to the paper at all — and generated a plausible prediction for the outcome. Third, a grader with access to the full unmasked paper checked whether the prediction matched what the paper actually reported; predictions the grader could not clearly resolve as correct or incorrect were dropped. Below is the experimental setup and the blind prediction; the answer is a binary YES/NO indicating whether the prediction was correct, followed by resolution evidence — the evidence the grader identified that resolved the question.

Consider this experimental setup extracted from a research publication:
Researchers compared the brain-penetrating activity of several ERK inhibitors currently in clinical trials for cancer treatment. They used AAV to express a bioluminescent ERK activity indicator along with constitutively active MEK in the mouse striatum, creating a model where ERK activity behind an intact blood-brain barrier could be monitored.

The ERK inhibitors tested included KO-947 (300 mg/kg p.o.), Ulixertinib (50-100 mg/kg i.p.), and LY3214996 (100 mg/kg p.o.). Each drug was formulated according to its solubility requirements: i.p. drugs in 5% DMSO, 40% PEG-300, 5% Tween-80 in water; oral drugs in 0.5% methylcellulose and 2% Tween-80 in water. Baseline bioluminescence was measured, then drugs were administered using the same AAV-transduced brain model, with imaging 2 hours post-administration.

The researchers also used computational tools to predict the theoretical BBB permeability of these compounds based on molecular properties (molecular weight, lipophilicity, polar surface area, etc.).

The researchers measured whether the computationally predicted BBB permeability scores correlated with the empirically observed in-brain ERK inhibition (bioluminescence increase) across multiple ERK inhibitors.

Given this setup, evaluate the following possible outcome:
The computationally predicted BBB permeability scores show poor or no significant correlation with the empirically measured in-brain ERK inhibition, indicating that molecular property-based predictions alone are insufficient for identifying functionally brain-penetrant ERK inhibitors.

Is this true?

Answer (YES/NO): YES